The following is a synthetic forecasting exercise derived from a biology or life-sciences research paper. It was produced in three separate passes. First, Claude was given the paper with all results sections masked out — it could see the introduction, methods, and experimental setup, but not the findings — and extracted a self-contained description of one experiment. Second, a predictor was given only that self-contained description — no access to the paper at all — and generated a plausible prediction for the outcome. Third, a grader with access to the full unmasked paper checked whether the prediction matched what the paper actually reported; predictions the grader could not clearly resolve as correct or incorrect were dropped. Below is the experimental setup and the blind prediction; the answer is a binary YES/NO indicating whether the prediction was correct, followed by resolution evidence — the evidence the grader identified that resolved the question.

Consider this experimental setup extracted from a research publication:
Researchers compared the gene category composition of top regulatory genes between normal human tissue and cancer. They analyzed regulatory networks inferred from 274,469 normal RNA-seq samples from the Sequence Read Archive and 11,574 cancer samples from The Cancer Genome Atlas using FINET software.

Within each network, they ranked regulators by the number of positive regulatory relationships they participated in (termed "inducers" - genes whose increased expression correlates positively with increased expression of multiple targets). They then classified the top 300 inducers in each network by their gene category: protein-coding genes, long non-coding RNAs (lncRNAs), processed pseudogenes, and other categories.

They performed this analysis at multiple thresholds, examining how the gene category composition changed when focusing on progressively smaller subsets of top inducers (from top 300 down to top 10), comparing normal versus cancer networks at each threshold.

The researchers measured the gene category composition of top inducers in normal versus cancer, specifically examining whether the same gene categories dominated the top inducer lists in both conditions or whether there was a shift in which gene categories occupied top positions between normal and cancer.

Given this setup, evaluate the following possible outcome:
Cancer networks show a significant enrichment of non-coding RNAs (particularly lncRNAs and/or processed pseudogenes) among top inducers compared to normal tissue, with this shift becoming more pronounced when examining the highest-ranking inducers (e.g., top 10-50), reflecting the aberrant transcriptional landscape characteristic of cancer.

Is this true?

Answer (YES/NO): YES